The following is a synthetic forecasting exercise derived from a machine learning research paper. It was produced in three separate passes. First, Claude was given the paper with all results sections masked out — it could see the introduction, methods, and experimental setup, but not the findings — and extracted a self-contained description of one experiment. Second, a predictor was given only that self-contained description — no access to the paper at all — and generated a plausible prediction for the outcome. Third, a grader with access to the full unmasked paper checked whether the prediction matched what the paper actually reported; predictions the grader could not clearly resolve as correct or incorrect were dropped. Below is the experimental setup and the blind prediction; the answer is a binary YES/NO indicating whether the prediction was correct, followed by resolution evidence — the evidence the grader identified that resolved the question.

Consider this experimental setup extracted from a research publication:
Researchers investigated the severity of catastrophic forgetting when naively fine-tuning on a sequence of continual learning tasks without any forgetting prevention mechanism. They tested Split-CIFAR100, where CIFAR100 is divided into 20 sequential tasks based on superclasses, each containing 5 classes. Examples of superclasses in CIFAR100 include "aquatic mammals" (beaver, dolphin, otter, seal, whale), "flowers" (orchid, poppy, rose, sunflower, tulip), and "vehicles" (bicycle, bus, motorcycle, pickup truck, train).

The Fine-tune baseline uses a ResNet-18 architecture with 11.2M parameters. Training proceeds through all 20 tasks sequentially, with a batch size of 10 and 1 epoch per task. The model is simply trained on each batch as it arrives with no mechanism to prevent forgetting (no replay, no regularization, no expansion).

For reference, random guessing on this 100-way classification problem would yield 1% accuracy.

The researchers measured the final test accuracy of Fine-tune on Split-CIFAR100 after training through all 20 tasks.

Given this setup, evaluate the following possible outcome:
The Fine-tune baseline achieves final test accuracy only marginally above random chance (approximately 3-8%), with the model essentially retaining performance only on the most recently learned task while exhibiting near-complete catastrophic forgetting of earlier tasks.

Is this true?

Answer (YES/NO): NO